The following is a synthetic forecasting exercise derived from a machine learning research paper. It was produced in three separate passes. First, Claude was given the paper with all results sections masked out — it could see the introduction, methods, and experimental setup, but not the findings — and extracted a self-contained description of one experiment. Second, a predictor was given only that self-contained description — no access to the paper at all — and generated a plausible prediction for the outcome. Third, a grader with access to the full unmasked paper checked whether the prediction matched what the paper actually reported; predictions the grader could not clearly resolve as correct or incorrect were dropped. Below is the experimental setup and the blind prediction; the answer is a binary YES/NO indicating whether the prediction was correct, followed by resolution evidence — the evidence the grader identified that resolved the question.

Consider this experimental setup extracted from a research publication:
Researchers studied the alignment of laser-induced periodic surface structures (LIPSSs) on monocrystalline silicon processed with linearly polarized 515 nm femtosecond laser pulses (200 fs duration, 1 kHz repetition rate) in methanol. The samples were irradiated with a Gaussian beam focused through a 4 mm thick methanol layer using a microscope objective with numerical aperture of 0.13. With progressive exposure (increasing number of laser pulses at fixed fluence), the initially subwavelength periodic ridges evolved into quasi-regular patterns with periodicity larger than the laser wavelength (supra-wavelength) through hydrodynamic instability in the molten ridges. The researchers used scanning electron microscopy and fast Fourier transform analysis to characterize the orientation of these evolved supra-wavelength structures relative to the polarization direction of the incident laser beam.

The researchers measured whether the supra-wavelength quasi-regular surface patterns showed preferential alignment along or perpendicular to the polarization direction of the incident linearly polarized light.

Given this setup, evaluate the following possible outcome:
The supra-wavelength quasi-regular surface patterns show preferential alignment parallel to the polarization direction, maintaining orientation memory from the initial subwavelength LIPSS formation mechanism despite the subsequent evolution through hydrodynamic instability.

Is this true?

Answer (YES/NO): YES